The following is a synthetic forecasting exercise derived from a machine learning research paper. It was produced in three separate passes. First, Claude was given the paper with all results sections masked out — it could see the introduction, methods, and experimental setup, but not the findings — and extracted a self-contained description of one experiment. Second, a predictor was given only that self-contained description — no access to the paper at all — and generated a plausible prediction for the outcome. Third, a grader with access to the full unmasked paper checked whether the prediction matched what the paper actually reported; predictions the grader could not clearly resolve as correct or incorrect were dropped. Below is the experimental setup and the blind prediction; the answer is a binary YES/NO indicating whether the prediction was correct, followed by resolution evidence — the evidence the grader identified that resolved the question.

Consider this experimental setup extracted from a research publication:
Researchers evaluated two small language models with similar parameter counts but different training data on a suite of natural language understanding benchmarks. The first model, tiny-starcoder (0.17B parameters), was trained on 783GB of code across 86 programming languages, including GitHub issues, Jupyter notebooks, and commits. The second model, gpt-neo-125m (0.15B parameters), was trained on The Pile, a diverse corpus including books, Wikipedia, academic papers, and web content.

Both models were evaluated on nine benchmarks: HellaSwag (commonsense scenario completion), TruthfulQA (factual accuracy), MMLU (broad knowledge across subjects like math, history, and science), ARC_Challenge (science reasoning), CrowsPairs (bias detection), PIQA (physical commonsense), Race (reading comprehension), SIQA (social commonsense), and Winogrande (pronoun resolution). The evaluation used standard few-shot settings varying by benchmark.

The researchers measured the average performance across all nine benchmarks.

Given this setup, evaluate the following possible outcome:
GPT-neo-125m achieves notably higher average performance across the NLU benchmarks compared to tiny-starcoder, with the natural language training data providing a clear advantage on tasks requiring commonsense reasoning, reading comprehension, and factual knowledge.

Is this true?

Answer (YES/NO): NO